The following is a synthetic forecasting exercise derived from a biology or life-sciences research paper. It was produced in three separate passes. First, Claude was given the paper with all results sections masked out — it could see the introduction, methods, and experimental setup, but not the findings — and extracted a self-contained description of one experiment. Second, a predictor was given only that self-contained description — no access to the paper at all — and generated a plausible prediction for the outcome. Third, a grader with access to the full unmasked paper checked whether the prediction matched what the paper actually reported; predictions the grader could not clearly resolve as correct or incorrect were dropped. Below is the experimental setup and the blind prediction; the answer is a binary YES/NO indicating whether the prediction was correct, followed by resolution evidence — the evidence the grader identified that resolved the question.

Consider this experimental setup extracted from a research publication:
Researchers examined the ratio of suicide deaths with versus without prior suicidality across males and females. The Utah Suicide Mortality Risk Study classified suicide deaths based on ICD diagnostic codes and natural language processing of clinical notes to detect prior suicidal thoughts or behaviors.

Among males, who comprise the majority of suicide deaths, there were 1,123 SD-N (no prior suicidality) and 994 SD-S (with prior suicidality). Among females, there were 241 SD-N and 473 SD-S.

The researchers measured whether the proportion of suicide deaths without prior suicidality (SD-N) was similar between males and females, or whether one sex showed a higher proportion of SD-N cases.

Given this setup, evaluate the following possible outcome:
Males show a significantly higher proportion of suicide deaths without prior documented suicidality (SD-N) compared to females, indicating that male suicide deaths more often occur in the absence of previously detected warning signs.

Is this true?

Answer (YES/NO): YES